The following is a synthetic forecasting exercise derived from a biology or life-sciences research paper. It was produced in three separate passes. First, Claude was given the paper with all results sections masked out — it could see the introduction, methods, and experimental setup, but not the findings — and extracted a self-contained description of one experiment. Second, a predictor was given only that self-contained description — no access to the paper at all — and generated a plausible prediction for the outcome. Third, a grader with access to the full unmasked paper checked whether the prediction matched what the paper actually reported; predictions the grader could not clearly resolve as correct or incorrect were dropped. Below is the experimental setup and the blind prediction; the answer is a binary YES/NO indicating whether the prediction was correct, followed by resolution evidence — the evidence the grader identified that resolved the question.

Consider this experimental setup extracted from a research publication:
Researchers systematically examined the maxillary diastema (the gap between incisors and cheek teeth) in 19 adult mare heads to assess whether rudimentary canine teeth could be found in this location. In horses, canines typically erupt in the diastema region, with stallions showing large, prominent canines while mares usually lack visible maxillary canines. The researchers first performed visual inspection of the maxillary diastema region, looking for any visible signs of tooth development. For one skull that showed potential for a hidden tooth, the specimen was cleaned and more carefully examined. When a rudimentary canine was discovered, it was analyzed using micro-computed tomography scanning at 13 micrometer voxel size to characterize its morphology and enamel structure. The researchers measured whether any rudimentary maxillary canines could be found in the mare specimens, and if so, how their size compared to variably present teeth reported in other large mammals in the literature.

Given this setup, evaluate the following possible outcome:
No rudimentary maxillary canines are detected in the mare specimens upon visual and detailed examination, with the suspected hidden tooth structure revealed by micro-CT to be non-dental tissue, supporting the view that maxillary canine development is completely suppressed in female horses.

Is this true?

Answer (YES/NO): NO